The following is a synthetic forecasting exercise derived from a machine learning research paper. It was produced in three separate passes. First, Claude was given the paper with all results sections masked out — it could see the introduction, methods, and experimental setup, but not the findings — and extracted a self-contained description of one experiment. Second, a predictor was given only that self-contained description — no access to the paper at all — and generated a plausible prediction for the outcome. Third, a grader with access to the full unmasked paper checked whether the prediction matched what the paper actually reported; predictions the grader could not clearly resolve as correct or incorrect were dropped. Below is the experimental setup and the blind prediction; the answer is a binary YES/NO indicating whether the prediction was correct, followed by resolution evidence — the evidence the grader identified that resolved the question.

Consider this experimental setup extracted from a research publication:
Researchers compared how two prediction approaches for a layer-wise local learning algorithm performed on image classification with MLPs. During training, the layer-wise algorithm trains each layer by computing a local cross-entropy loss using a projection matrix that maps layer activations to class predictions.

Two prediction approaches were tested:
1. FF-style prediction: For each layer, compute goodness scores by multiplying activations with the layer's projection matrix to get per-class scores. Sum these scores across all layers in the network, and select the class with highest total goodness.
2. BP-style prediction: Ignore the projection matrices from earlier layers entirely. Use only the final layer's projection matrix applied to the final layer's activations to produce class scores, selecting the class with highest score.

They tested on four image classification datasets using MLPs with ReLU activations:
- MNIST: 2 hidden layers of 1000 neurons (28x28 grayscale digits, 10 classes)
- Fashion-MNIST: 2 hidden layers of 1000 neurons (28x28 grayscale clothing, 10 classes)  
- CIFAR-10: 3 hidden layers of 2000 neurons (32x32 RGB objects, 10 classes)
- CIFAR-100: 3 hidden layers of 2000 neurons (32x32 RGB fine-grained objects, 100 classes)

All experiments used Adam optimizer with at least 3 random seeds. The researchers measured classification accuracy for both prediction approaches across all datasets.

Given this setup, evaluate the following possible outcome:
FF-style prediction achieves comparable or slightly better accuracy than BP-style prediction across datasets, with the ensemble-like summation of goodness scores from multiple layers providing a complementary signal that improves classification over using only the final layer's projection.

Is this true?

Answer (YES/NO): YES